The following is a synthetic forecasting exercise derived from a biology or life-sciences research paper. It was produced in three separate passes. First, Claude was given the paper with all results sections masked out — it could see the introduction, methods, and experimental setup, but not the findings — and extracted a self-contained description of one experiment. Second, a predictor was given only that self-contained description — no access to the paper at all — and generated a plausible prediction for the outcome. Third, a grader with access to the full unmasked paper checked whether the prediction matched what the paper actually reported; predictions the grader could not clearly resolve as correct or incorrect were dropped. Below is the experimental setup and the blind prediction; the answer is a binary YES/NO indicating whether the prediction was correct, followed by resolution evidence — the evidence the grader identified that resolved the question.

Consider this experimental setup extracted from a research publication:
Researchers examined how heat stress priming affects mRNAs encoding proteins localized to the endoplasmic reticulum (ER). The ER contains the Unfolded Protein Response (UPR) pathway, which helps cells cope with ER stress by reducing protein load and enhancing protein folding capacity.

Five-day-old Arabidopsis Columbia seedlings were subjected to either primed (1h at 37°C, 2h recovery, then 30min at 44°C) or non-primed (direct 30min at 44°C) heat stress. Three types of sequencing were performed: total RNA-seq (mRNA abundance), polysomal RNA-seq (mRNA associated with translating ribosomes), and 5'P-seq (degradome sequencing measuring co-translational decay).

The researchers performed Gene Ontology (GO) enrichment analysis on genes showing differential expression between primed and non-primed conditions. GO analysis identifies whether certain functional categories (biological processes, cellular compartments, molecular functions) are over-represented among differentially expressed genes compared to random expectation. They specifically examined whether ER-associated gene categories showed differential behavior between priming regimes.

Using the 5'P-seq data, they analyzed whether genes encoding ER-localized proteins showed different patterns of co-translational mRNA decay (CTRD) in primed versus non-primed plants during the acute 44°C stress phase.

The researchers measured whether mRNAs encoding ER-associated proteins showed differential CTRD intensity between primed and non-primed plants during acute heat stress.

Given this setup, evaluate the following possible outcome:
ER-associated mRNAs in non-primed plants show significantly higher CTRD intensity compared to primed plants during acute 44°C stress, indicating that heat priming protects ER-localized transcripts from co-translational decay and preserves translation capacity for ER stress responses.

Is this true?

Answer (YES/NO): YES